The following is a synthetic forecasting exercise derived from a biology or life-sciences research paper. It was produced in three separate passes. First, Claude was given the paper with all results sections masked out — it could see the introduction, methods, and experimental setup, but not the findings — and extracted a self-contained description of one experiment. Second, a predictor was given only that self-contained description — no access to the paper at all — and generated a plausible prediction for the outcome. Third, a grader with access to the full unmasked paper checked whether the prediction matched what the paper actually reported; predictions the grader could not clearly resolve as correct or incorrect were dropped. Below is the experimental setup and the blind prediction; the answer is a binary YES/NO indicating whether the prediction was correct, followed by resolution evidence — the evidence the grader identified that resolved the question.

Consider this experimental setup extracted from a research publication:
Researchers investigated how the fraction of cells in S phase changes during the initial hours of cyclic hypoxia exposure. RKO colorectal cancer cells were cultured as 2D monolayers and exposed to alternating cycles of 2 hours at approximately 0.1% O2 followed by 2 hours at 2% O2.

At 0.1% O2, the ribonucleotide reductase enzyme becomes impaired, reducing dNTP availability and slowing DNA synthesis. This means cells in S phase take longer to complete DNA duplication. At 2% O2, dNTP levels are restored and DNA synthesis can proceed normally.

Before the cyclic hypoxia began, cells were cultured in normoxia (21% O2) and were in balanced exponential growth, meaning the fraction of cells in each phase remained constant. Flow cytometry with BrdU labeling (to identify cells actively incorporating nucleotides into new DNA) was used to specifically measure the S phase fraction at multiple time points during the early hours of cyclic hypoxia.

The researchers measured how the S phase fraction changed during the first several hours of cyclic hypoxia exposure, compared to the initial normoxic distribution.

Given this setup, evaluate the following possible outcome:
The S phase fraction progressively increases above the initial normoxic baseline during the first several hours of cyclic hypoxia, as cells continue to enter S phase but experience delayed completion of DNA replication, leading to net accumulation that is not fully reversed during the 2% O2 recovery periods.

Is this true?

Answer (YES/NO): YES